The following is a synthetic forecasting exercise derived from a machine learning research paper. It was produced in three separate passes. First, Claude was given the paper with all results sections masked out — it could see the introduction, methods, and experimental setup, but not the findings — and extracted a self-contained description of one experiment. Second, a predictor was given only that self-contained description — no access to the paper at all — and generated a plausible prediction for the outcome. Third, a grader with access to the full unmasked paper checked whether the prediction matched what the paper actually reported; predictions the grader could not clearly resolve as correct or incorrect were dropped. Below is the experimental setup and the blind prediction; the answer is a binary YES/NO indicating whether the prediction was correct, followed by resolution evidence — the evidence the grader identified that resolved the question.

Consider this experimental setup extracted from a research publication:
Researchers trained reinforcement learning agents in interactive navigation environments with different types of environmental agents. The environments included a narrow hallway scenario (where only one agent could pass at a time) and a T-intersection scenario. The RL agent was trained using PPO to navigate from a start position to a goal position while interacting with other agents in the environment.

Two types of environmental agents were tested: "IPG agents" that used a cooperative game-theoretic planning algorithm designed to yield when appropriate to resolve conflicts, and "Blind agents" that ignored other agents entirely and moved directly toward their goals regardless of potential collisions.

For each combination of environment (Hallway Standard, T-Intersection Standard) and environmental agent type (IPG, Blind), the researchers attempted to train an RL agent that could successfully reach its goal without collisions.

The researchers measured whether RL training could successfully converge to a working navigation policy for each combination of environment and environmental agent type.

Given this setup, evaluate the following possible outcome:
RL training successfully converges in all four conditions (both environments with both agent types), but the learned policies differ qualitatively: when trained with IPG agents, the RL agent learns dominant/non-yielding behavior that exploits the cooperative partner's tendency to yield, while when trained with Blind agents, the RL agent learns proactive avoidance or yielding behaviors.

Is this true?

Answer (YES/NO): NO